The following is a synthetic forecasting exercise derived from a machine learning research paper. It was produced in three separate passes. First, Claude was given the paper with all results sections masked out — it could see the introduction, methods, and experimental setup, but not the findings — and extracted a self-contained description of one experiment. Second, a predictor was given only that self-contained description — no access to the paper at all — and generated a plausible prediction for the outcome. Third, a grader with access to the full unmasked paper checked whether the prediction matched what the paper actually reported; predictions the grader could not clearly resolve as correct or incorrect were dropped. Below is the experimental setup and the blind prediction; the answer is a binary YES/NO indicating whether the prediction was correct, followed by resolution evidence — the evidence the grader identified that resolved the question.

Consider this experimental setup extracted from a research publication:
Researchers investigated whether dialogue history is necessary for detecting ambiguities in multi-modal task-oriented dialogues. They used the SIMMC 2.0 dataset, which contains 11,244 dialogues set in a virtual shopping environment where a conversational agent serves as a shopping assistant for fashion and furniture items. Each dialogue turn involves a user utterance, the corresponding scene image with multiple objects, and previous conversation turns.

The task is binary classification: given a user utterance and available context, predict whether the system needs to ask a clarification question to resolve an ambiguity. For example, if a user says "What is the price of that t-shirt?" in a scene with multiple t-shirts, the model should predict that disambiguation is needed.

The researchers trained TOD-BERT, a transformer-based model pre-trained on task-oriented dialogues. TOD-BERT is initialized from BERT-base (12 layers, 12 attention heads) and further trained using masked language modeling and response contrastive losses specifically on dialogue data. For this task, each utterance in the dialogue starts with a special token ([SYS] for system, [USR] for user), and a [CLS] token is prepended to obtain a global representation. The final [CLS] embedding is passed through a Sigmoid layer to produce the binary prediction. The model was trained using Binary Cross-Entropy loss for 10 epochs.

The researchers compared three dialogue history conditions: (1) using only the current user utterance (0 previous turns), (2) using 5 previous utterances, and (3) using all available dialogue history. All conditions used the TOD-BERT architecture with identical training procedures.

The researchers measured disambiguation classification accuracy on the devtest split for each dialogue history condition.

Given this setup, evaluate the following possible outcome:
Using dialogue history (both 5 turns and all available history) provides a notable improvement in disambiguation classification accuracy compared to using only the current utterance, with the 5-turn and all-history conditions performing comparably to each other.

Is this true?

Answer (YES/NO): NO